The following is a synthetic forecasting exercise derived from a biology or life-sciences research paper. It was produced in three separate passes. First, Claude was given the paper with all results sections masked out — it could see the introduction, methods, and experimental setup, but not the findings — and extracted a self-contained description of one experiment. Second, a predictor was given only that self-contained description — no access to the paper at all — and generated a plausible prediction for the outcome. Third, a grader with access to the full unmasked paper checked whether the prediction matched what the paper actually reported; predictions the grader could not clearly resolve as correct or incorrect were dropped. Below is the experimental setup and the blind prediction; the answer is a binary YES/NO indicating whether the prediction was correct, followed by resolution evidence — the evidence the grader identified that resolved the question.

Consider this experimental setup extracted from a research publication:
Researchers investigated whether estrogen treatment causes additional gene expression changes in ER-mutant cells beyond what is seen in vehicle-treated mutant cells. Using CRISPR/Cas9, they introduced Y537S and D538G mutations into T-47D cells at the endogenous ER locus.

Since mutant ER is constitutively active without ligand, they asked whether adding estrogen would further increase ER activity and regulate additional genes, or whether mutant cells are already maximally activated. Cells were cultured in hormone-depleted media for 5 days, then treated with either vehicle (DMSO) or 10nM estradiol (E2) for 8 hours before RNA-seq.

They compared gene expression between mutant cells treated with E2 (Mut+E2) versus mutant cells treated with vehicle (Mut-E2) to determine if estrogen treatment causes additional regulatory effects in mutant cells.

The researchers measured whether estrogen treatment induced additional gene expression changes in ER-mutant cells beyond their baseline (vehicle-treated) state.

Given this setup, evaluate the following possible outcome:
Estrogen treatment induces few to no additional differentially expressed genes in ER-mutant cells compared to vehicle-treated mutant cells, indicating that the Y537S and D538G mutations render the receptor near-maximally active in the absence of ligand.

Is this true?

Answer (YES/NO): YES